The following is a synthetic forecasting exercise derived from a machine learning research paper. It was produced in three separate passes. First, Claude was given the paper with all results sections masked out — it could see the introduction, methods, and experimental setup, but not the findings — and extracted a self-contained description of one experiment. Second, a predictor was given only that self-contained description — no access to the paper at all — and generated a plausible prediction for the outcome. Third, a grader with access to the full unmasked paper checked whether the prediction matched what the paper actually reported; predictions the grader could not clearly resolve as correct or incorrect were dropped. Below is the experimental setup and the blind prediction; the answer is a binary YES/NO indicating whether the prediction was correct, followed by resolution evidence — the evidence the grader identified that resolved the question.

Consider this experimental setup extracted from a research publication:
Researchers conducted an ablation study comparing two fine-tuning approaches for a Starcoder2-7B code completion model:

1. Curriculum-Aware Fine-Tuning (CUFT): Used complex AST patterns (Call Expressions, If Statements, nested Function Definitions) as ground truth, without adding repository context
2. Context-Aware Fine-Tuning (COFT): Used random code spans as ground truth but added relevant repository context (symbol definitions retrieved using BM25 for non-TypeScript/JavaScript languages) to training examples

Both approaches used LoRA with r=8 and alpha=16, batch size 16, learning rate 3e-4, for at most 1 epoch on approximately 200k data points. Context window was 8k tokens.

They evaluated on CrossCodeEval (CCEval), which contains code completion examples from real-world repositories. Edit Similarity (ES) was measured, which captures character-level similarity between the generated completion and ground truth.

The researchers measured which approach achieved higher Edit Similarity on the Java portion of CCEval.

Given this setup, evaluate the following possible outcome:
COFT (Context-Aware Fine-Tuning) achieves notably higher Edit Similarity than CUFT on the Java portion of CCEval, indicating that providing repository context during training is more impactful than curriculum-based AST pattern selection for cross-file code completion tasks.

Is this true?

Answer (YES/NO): NO